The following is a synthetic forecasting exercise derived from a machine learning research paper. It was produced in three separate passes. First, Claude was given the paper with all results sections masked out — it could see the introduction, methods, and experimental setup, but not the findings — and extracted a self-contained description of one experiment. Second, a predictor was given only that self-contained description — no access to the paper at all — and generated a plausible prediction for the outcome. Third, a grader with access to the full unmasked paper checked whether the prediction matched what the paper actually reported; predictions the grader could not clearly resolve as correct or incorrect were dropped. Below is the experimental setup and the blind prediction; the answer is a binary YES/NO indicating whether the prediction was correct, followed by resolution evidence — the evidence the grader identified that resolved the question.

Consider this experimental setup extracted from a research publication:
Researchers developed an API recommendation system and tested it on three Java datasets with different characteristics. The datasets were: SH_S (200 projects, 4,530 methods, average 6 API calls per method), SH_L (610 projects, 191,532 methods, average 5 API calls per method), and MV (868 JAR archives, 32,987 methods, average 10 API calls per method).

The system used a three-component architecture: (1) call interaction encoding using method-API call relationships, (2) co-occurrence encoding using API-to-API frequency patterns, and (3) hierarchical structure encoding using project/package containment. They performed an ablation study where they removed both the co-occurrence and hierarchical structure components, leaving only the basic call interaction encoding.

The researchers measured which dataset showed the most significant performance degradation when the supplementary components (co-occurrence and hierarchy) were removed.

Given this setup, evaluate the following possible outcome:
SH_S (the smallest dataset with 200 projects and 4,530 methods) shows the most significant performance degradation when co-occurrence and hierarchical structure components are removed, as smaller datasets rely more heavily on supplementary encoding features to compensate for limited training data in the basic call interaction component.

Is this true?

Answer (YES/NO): NO